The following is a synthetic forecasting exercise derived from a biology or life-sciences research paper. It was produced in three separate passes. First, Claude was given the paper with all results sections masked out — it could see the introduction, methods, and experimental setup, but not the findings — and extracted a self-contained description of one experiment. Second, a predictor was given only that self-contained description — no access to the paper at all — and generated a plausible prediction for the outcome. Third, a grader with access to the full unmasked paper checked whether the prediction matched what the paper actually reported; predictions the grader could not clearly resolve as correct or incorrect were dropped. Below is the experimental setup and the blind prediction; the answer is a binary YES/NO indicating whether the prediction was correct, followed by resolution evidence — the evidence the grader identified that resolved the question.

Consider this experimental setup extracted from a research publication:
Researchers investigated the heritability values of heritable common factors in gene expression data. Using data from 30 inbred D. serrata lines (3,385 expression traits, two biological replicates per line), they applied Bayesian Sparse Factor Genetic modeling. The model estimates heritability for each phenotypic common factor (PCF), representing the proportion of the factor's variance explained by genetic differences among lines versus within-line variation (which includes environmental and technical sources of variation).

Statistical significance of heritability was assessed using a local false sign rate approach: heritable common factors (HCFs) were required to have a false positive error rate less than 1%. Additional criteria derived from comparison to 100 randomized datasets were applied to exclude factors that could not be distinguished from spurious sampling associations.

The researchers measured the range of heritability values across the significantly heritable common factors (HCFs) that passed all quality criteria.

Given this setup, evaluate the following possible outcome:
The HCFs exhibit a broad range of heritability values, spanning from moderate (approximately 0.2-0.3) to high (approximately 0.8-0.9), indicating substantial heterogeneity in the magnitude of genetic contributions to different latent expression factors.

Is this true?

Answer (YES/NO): NO